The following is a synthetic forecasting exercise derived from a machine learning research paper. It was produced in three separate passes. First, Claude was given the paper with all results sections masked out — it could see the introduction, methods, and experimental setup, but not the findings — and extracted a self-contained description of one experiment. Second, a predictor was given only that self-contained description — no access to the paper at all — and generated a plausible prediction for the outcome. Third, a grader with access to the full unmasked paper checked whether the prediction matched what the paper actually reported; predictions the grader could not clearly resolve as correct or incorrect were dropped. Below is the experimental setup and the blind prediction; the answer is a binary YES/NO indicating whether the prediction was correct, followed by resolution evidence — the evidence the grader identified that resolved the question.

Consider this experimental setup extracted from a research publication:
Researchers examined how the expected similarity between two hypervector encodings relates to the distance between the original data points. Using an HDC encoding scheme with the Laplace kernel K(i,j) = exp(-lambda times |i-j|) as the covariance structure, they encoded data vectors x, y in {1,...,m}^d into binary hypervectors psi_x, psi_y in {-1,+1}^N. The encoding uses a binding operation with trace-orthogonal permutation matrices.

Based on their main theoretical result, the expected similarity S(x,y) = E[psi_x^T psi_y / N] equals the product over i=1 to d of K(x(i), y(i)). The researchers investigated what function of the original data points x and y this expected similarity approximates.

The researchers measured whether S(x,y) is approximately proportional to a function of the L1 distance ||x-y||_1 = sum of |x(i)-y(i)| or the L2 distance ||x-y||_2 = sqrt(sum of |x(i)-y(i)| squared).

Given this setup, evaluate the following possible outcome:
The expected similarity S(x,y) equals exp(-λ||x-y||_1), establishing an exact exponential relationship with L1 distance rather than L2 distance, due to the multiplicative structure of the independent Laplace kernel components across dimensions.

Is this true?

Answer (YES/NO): NO